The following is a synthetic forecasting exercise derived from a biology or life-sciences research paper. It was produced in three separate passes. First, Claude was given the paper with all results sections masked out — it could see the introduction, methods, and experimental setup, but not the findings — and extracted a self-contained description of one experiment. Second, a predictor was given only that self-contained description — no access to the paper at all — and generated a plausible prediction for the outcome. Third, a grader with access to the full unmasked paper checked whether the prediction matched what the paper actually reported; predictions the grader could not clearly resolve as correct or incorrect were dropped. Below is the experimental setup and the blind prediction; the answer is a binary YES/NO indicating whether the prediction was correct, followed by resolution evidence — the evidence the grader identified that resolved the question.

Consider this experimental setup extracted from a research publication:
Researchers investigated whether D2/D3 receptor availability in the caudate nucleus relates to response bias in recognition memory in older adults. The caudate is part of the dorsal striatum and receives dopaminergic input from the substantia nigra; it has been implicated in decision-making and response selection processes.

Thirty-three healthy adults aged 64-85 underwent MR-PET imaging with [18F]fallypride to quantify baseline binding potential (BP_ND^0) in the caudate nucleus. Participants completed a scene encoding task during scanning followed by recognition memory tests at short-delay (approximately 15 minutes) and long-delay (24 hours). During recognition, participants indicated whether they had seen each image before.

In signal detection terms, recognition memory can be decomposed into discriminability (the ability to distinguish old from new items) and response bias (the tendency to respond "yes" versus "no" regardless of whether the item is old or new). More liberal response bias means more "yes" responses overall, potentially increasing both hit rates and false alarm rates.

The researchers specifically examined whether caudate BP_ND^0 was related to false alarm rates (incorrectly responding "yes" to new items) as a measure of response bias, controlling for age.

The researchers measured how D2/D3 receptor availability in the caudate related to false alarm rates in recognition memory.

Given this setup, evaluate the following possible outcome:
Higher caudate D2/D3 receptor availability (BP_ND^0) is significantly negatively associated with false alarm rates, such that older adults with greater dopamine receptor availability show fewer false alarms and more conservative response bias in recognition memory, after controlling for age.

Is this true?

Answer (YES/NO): NO